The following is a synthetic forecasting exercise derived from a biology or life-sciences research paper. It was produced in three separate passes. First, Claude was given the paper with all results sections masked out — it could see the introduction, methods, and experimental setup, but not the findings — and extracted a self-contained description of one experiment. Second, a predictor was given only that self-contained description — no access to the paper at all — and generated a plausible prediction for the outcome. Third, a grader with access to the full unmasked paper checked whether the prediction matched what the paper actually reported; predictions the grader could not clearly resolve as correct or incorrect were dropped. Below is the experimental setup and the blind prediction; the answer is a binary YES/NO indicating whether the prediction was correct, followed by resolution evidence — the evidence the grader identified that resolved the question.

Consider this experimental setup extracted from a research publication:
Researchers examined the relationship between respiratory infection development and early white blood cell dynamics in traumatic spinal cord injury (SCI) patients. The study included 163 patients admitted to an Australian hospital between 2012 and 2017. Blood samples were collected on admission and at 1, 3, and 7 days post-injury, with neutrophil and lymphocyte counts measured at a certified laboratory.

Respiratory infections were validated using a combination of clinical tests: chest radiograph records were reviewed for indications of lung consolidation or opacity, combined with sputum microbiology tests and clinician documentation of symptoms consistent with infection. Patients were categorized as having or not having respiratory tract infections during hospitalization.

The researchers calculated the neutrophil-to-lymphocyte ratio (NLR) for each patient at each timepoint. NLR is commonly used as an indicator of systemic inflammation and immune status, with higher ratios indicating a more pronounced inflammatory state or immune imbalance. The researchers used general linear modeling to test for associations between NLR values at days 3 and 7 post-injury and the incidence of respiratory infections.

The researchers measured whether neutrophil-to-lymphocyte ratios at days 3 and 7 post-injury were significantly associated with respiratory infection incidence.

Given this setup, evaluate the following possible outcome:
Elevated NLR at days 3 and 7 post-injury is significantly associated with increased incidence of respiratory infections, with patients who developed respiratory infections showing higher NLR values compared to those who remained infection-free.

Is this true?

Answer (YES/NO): YES